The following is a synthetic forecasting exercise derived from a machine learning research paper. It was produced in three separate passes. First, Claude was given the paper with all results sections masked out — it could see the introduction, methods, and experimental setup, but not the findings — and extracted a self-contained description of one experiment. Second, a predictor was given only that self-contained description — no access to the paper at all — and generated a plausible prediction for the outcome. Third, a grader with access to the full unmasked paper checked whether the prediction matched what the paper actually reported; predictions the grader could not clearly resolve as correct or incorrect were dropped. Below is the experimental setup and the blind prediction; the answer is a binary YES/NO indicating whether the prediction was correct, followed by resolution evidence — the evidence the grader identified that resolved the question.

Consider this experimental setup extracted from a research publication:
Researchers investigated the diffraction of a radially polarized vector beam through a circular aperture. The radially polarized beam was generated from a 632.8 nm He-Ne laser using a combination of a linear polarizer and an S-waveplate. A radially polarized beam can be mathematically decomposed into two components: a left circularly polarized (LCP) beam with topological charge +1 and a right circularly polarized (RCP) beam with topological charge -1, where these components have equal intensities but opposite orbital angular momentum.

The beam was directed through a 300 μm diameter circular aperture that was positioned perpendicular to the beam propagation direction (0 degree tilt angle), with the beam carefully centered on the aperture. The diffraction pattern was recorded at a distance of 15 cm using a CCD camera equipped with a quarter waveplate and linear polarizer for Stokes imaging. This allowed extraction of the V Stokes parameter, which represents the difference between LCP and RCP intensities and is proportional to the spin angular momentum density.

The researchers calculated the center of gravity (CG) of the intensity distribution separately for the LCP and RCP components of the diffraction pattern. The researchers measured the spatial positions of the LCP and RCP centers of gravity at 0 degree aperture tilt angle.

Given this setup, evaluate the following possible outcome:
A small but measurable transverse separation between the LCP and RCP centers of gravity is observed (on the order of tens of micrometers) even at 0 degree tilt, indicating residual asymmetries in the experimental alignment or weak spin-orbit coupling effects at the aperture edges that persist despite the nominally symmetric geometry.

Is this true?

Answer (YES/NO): NO